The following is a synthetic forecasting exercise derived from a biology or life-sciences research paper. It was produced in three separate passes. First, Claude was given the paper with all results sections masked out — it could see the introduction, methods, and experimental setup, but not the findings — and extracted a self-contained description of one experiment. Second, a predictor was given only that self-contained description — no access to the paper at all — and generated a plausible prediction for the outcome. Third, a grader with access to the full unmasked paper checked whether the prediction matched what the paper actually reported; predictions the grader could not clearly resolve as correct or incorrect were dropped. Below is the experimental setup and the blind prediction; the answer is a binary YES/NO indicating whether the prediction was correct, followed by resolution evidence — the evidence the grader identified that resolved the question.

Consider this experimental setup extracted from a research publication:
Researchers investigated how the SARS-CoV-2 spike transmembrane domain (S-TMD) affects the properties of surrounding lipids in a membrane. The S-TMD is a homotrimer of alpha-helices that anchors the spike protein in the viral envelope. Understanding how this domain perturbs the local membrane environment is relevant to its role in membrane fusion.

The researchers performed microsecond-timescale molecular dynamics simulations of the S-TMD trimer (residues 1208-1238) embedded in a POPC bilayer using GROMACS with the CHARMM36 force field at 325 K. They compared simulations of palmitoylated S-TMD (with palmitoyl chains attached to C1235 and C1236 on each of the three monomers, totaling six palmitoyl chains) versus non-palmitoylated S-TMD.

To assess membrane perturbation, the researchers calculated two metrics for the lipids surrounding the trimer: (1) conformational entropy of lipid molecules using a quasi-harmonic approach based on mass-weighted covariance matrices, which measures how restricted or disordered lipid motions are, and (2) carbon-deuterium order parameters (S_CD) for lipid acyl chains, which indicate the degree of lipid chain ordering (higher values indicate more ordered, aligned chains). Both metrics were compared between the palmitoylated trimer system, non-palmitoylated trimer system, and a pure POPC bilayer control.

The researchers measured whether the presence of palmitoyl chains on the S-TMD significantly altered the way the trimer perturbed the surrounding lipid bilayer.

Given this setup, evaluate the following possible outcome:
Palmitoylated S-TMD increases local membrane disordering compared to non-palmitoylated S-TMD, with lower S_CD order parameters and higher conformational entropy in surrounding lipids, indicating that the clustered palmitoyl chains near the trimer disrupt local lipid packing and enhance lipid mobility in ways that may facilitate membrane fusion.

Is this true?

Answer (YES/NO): NO